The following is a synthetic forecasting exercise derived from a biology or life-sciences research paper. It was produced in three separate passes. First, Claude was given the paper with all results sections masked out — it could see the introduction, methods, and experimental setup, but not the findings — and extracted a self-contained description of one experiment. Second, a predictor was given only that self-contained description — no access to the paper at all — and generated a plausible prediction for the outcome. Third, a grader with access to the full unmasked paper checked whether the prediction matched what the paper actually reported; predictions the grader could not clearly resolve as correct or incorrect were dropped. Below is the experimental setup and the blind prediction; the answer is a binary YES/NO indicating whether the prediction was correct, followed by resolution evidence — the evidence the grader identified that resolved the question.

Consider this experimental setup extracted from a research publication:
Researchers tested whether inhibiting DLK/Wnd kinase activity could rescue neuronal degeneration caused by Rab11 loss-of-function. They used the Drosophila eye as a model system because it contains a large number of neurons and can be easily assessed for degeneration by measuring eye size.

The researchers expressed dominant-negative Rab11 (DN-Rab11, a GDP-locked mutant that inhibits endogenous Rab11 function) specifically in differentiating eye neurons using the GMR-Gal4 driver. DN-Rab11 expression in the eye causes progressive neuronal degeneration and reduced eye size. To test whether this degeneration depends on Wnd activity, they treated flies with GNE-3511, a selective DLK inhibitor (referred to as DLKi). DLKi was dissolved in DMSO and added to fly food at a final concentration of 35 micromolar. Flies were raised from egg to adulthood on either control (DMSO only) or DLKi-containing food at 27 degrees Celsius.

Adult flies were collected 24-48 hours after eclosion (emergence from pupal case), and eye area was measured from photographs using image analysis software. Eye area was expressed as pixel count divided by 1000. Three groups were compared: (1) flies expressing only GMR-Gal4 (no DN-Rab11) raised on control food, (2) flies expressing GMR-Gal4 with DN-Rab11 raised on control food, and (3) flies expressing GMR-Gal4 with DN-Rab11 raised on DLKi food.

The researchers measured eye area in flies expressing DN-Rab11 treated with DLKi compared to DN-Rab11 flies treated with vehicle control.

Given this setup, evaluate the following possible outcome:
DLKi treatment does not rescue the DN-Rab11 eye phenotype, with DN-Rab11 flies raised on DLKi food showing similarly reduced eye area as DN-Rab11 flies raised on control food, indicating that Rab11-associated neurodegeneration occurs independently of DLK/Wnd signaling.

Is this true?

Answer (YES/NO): NO